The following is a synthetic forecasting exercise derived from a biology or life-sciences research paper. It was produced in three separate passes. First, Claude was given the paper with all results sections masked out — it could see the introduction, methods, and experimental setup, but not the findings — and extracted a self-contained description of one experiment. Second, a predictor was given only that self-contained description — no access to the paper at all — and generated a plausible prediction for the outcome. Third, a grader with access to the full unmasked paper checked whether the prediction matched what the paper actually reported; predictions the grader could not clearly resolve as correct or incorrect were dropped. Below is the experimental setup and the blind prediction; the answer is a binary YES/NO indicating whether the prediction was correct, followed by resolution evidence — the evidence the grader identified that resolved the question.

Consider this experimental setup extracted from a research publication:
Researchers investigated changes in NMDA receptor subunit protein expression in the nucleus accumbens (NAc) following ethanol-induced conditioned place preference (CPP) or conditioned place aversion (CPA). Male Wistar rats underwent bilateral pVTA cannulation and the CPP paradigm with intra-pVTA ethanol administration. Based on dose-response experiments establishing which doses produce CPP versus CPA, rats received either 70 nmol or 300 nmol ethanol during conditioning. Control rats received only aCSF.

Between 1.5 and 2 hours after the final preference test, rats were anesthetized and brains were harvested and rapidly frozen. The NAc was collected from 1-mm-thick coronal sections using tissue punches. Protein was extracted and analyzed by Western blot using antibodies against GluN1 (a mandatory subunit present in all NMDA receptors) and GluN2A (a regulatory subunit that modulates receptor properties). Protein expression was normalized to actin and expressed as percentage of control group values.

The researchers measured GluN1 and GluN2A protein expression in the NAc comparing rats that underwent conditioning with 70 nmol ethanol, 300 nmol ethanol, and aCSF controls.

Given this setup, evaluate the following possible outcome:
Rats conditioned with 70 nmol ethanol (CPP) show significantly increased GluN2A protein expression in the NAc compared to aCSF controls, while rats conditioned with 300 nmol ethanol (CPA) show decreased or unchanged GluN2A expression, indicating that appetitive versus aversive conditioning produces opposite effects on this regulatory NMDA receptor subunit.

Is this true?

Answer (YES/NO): NO